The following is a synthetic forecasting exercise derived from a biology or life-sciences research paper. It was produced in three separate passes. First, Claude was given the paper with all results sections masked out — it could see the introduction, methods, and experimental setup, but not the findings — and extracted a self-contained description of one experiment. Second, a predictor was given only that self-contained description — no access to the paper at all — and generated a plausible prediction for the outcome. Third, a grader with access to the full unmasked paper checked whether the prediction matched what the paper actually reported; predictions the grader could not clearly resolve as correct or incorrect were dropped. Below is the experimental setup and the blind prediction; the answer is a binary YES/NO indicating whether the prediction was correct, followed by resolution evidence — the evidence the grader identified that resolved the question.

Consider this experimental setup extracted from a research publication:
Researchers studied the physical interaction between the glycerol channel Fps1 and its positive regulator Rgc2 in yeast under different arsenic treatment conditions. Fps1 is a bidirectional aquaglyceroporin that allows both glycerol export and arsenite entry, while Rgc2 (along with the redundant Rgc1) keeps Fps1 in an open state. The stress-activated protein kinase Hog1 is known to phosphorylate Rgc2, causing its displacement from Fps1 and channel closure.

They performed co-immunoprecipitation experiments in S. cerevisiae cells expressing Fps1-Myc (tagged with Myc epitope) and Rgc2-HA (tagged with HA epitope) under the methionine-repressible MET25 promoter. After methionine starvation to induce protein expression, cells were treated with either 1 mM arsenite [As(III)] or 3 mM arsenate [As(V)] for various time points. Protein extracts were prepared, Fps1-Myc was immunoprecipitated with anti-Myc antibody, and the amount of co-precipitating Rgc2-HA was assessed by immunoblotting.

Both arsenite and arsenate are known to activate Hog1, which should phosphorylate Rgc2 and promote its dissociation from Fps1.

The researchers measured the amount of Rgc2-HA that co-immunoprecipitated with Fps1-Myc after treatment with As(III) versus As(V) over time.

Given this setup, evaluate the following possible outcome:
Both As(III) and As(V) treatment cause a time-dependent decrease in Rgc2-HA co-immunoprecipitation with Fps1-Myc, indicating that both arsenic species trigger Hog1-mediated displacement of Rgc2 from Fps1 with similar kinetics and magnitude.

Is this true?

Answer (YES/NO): NO